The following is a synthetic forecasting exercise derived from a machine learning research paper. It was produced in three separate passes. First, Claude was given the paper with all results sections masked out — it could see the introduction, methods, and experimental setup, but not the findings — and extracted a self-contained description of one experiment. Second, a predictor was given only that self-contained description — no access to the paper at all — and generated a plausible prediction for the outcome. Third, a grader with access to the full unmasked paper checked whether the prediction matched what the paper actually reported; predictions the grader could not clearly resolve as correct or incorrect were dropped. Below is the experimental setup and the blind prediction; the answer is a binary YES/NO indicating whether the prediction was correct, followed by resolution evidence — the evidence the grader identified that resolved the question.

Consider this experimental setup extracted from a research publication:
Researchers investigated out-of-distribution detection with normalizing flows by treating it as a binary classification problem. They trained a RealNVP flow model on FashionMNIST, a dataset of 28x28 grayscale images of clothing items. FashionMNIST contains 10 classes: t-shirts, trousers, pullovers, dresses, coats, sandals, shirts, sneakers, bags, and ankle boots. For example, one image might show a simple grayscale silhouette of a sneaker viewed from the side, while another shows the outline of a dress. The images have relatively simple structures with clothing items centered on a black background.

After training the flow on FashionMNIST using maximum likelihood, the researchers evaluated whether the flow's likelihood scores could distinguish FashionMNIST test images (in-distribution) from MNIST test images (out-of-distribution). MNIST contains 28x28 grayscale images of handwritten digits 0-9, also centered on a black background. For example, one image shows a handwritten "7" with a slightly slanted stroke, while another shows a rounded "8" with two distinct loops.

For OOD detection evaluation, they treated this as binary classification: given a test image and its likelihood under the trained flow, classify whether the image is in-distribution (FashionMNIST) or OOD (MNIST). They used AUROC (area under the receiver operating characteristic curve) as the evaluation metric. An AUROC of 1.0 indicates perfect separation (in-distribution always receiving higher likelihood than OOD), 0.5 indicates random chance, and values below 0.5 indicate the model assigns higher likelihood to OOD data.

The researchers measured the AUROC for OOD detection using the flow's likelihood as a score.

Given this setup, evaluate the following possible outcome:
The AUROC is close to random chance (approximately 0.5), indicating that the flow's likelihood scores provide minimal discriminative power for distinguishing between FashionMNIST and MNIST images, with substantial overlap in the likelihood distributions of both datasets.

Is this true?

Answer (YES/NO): NO